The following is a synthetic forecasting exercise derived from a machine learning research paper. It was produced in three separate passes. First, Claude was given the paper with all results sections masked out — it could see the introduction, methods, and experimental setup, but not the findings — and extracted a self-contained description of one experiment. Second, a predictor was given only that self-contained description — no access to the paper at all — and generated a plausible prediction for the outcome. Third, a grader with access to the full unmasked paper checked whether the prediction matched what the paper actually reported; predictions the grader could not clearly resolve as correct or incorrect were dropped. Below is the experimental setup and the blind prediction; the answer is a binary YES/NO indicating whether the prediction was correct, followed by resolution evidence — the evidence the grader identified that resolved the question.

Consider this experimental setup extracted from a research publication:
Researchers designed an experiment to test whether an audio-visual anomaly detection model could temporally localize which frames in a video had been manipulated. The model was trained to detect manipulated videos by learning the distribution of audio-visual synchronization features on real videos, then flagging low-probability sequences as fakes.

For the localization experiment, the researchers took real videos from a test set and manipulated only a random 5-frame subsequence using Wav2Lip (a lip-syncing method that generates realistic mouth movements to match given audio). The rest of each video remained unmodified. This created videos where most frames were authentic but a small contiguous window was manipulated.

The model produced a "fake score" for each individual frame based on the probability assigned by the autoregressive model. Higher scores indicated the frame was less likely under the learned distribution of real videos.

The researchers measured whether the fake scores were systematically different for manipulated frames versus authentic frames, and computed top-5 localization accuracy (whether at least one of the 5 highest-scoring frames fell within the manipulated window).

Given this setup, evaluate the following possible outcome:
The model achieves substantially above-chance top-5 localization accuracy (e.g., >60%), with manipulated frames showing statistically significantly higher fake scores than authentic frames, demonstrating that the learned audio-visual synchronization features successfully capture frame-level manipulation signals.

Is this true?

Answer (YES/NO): YES